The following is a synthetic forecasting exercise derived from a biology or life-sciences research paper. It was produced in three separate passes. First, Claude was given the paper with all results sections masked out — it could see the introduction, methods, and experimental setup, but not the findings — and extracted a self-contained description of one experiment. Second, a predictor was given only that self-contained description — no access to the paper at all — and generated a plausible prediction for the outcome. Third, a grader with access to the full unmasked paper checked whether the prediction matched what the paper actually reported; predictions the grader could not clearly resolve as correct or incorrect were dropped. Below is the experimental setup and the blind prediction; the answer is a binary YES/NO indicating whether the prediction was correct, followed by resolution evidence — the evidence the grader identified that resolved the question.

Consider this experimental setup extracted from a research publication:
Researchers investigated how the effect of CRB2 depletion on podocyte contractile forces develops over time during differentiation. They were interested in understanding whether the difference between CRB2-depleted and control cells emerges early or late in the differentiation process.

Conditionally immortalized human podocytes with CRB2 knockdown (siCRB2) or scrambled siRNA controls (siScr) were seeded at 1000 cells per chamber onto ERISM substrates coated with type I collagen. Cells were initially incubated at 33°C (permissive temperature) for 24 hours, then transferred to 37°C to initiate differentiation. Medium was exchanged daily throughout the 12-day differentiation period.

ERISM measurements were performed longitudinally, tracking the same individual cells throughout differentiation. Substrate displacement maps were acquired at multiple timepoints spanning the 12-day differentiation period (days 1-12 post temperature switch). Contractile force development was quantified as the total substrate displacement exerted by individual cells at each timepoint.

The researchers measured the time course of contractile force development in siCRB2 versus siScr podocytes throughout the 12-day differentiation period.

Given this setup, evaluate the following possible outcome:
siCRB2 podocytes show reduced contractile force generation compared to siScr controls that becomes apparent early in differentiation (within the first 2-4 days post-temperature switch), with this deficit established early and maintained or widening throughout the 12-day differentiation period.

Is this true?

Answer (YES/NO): NO